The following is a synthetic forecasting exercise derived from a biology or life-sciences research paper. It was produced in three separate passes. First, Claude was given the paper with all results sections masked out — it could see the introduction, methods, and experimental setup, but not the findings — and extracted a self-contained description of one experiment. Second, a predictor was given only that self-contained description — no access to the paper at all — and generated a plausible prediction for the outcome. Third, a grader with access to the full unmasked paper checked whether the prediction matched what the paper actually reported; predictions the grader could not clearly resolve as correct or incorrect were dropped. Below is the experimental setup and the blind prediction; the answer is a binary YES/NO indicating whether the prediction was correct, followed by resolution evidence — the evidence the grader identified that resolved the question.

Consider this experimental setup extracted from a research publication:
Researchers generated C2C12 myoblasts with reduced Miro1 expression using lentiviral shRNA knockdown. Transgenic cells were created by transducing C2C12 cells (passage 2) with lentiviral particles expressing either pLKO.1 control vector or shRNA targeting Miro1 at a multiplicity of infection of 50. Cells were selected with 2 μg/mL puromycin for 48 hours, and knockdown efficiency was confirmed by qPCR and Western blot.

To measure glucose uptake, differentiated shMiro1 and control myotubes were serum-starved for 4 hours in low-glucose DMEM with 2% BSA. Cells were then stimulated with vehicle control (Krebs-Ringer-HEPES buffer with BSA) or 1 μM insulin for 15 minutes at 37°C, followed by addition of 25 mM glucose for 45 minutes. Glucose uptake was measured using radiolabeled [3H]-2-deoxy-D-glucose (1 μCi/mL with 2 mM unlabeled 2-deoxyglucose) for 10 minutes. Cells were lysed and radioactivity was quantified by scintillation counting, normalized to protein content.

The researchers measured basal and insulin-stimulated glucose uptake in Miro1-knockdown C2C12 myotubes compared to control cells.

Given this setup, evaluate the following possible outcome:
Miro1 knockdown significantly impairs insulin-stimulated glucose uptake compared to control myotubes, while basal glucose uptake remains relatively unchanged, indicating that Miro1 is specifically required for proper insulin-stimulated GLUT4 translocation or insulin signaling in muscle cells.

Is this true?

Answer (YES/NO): NO